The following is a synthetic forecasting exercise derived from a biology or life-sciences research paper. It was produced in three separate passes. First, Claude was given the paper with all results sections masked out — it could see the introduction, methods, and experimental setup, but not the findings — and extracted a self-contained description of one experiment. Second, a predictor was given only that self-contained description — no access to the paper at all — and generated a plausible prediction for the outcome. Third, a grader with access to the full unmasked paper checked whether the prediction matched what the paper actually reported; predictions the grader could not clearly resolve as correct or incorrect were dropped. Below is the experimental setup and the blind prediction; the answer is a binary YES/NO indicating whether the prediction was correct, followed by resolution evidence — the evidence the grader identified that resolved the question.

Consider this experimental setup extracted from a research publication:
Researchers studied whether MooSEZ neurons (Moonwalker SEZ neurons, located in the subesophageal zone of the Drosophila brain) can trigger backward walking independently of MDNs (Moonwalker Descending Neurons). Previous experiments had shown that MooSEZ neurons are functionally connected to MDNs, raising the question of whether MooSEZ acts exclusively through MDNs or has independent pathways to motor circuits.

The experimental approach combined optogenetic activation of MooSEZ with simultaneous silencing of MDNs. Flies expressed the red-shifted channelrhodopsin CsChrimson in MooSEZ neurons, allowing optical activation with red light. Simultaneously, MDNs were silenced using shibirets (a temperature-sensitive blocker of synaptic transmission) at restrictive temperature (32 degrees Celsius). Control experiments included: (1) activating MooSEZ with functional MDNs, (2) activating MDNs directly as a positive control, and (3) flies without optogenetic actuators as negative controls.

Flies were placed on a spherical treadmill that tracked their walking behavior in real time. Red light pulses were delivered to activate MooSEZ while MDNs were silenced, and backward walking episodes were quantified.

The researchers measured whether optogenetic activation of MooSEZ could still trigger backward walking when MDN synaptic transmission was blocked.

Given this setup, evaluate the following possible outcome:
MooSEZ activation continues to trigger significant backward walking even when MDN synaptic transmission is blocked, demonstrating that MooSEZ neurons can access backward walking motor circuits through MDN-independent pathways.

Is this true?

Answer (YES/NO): YES